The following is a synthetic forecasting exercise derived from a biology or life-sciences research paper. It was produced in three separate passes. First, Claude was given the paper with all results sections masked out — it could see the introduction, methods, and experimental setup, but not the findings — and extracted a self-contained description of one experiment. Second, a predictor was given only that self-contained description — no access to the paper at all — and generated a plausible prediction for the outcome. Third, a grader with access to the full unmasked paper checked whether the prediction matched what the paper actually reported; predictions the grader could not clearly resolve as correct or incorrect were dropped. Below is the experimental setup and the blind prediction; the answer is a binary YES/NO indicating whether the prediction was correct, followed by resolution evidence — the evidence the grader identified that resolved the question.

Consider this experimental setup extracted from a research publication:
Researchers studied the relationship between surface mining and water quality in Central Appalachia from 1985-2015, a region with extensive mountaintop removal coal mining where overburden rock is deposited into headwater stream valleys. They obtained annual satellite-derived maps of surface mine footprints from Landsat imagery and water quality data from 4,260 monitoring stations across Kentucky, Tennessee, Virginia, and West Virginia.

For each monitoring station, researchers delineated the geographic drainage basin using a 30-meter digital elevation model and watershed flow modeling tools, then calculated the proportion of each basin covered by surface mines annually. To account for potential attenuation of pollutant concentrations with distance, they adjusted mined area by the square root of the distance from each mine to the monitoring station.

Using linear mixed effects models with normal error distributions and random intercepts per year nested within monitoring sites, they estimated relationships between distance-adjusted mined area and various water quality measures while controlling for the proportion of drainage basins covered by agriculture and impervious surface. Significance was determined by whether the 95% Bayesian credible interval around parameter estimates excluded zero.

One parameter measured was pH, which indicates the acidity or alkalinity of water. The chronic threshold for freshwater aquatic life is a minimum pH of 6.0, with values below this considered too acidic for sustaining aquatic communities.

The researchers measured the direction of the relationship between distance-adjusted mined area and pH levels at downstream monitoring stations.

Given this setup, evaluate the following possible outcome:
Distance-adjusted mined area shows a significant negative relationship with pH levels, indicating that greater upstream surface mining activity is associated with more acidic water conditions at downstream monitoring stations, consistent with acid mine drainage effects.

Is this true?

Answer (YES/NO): NO